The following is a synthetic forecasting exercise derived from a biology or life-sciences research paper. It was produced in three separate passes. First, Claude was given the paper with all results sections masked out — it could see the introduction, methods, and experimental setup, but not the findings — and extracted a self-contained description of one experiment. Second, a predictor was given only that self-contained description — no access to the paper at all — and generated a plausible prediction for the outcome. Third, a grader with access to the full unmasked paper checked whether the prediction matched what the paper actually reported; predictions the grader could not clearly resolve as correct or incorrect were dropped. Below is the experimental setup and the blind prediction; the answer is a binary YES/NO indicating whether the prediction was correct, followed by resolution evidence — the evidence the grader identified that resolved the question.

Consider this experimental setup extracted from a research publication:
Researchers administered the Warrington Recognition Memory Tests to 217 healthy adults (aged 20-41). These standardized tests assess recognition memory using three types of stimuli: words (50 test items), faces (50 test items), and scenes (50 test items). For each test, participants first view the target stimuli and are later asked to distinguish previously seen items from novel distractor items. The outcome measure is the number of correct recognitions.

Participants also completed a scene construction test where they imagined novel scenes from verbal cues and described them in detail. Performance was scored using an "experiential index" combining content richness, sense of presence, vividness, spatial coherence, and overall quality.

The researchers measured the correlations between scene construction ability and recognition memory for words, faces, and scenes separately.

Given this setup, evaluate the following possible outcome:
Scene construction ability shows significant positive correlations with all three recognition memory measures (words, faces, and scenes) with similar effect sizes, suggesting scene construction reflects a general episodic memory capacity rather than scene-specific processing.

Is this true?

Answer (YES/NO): NO